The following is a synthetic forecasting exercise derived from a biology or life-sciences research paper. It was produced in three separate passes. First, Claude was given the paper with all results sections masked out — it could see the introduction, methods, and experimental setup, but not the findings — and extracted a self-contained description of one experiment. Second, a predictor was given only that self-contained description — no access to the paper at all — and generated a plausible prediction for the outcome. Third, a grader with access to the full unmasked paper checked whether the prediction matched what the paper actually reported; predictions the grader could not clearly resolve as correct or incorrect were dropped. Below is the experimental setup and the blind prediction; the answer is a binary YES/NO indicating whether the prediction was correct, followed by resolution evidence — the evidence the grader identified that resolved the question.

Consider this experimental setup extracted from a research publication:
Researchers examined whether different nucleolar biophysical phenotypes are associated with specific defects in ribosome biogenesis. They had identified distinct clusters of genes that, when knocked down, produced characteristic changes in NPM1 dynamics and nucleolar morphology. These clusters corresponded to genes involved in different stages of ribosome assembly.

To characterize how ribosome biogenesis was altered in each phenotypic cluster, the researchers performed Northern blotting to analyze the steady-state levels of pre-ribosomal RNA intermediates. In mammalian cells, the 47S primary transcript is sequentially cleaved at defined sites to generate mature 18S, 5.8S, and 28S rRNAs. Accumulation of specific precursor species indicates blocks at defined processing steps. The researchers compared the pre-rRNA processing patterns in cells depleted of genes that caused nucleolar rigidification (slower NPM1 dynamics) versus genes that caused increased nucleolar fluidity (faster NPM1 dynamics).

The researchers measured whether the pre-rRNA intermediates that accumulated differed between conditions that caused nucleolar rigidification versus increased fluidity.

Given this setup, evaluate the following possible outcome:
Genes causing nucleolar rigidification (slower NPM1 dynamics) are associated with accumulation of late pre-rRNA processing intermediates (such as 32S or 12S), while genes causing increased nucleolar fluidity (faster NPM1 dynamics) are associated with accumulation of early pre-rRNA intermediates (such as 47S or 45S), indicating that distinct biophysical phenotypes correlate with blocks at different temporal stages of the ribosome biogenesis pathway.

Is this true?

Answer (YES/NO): NO